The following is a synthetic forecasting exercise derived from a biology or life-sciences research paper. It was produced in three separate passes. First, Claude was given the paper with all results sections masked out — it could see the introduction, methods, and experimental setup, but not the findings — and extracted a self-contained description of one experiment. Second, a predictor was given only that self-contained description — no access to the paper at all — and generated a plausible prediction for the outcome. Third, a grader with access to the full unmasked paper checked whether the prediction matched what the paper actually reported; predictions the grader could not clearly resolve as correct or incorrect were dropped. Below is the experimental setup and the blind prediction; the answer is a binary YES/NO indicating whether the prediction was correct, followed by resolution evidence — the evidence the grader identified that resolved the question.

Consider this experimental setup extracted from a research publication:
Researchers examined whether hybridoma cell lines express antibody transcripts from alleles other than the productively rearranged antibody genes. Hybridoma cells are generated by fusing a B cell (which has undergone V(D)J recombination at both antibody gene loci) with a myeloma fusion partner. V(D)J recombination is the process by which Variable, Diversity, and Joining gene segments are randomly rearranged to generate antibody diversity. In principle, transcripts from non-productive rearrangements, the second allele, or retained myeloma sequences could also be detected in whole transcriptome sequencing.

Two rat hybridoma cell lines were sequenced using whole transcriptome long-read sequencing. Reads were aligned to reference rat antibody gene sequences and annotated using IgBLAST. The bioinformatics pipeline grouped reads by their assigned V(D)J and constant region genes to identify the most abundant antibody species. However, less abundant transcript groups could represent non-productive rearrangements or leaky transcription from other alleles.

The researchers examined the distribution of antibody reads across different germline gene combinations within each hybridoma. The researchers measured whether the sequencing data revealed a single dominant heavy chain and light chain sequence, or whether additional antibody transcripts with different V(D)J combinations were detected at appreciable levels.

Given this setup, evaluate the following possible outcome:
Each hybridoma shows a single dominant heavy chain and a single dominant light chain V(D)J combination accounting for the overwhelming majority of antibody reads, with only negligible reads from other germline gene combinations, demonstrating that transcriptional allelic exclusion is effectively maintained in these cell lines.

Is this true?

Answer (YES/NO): NO